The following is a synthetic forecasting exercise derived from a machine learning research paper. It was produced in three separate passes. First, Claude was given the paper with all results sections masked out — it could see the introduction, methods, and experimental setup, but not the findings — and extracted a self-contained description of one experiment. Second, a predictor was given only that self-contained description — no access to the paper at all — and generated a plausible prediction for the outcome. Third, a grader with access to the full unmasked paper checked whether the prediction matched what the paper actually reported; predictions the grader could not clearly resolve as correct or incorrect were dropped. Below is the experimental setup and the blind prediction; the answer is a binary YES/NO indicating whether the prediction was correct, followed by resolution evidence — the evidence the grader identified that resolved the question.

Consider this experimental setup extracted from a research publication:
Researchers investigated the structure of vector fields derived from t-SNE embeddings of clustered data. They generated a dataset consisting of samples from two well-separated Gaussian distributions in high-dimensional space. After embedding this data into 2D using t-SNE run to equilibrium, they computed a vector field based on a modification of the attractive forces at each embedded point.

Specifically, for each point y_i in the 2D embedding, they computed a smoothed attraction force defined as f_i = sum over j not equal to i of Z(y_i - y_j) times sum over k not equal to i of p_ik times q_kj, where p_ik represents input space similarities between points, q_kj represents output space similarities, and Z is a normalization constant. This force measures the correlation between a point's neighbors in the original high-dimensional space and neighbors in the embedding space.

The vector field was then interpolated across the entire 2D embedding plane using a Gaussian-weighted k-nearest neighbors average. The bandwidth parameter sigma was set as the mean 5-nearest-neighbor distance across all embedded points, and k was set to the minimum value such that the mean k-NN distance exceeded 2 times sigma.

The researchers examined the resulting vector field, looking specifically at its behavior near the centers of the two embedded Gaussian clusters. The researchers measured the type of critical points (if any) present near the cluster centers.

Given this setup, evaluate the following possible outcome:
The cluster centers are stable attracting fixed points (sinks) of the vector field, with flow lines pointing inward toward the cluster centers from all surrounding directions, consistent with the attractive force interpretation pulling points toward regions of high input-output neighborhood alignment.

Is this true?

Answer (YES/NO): YES